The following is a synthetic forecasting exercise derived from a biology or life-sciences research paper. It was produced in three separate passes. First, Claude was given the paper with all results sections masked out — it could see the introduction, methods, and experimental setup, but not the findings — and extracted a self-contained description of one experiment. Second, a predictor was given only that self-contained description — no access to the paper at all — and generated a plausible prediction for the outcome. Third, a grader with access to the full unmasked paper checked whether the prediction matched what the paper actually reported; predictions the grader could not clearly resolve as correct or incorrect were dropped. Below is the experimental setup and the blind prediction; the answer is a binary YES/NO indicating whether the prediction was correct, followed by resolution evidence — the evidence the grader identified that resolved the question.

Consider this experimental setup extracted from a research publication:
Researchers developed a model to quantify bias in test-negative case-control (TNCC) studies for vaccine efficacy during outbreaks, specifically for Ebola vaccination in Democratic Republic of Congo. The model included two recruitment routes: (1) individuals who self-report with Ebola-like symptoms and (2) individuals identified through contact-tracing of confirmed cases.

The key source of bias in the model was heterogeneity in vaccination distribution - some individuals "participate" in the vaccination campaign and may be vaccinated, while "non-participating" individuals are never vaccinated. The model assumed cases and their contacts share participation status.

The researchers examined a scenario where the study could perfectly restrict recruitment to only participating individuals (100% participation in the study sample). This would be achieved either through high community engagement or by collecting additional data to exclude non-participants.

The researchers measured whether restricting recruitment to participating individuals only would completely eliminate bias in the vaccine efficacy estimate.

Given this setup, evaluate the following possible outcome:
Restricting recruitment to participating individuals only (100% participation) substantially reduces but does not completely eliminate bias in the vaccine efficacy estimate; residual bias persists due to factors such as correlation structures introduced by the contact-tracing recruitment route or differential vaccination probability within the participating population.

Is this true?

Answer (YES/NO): YES